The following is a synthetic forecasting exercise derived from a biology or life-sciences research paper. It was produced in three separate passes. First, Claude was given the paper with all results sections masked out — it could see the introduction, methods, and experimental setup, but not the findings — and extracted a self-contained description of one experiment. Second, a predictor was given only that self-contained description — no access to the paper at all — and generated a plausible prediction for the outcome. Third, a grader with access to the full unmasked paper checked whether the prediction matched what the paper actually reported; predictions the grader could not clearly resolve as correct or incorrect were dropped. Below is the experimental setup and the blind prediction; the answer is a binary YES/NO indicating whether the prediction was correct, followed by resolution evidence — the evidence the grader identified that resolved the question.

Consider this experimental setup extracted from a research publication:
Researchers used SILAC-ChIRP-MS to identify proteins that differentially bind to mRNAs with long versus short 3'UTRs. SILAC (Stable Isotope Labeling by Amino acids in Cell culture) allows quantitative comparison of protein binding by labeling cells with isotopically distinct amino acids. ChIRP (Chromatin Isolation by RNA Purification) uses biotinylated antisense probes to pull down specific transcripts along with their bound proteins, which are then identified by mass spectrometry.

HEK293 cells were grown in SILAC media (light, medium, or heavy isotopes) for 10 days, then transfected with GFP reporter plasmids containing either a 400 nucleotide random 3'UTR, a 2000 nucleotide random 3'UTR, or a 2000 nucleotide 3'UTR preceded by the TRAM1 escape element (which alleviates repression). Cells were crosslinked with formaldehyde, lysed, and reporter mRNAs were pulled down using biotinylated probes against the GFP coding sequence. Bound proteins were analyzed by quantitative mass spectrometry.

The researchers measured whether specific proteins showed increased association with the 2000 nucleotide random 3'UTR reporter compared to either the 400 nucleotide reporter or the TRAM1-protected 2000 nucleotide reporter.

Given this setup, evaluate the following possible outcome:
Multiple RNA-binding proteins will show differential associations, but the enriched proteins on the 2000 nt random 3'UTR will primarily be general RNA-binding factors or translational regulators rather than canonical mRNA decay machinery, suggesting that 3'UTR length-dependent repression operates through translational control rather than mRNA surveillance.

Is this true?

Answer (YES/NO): NO